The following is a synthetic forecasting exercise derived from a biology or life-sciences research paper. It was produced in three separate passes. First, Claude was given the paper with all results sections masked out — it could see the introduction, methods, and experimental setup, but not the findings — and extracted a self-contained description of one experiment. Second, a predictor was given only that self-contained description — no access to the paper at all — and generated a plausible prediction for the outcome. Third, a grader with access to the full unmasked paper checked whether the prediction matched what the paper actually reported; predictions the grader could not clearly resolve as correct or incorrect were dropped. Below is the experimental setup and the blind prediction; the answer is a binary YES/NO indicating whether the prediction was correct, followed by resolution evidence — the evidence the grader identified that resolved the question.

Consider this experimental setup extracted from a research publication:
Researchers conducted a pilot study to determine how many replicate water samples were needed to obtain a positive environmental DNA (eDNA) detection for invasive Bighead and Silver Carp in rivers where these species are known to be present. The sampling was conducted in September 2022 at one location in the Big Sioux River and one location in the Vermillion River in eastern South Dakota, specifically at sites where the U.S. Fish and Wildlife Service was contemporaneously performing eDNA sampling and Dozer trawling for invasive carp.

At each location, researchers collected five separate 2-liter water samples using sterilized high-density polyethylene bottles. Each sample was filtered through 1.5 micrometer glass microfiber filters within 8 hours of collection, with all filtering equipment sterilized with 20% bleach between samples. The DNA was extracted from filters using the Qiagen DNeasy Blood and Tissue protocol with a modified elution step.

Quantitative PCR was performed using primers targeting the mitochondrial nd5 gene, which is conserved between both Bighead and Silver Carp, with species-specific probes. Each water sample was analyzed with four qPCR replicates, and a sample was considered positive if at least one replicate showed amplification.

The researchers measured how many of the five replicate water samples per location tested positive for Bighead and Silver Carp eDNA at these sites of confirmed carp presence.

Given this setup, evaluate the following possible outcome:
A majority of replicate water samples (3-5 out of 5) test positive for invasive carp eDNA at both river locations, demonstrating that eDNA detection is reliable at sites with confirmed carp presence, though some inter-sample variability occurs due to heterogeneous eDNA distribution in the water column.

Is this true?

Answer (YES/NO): YES